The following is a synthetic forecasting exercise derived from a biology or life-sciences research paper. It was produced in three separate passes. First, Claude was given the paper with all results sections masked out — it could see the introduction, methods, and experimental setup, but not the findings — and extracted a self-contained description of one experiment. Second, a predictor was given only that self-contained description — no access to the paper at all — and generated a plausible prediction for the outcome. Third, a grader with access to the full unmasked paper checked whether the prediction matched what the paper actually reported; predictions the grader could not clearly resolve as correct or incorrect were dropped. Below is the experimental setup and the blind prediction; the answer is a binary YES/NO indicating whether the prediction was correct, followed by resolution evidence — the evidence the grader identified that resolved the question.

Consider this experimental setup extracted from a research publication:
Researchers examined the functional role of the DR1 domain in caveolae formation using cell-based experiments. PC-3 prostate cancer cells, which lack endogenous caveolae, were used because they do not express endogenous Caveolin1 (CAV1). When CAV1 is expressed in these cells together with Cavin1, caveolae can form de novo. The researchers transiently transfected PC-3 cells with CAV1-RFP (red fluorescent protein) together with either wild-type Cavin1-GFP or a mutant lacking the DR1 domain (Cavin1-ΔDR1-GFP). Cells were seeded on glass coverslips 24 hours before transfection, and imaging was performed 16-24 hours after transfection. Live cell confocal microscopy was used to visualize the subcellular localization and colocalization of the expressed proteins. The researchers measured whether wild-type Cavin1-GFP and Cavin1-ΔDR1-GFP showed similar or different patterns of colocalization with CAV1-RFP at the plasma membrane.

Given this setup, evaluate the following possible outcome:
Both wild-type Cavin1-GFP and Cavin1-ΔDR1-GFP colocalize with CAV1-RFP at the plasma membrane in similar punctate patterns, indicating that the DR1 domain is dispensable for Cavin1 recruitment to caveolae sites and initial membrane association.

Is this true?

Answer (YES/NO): NO